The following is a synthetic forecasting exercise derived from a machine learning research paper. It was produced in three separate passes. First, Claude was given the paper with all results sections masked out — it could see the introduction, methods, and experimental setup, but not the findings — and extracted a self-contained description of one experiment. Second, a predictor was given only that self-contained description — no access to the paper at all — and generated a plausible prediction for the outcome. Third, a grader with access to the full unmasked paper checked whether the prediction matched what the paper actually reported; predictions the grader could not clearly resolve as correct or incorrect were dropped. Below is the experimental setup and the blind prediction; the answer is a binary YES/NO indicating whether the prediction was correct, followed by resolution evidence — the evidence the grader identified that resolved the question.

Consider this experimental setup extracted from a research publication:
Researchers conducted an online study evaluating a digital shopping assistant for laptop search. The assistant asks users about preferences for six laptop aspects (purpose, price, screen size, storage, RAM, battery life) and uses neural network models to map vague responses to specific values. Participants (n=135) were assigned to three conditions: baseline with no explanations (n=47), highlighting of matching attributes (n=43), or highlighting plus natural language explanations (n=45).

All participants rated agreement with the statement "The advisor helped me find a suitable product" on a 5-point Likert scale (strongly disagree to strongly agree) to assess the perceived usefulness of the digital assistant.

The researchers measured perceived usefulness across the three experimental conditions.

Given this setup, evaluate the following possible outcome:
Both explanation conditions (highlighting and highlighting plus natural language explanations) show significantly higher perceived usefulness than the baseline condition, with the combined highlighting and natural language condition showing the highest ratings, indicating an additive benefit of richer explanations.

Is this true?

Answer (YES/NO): NO